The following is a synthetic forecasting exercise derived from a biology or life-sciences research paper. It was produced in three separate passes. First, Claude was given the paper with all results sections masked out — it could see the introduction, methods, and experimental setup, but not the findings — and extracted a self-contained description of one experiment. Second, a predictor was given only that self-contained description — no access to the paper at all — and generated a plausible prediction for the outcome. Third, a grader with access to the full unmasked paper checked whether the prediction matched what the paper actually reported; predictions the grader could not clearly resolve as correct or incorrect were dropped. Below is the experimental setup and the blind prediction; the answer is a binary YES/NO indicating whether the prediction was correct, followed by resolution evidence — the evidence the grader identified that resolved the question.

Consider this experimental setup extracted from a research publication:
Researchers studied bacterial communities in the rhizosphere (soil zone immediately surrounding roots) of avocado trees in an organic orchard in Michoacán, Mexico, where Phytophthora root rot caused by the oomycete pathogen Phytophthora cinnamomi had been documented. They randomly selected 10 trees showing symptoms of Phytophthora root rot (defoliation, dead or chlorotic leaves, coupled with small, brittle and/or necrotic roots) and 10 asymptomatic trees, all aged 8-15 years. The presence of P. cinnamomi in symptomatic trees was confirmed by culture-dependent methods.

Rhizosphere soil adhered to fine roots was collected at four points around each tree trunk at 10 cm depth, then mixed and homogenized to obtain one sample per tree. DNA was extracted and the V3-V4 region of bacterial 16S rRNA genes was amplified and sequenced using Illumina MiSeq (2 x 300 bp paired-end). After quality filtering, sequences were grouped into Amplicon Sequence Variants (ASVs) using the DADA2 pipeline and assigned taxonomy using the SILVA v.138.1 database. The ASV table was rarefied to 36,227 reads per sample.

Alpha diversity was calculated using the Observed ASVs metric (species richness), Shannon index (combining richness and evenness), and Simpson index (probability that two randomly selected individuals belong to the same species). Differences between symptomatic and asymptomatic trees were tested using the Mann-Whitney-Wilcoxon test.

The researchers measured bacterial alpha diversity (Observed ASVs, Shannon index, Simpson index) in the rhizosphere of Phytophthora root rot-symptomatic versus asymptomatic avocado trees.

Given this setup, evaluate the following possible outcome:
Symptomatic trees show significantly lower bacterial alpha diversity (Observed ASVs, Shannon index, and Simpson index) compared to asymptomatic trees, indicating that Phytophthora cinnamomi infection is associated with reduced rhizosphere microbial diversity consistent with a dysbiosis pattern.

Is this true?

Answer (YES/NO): NO